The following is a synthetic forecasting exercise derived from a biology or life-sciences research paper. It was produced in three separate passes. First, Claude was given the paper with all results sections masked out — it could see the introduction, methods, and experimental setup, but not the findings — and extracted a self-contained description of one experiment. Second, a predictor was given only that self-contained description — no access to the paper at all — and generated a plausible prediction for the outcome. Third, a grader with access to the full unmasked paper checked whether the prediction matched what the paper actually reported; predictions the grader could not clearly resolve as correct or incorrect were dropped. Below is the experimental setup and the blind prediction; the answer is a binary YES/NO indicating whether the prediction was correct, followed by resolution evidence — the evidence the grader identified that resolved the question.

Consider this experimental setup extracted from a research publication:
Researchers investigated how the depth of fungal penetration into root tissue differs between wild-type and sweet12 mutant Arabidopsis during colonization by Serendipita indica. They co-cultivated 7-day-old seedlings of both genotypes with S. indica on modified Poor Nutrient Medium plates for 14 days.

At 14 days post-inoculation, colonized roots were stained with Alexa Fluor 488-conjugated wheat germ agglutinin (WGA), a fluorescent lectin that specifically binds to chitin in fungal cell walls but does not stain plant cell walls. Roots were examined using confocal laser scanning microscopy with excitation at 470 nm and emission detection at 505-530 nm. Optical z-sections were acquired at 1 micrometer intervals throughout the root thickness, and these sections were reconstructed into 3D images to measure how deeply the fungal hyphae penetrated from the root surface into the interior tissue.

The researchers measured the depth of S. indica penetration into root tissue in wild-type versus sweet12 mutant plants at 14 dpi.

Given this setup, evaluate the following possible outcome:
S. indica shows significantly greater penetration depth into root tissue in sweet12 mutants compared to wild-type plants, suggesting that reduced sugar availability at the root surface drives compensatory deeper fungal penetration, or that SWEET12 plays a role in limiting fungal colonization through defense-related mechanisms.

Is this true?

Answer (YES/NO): YES